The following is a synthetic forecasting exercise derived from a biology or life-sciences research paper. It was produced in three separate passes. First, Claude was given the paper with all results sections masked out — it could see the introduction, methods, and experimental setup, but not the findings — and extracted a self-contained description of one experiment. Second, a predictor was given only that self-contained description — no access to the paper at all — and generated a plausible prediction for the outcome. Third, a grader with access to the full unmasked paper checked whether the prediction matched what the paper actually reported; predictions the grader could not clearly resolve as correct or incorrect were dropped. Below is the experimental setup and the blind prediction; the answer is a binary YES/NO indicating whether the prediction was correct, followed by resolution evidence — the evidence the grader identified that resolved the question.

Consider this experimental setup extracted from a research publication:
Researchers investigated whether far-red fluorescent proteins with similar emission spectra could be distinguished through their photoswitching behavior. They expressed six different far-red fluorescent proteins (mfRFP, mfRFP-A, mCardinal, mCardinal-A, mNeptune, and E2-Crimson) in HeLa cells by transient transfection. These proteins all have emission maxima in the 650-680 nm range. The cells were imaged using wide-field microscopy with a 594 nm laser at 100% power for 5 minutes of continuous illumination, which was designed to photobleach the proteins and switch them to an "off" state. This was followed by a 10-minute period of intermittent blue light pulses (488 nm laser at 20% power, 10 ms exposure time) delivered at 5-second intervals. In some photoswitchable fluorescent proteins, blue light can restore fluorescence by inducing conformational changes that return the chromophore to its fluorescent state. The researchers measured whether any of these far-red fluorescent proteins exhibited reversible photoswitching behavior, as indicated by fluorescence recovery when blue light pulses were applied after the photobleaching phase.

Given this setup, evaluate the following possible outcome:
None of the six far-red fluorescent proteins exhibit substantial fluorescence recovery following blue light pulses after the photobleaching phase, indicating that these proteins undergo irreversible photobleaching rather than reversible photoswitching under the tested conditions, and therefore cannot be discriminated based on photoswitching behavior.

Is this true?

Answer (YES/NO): NO